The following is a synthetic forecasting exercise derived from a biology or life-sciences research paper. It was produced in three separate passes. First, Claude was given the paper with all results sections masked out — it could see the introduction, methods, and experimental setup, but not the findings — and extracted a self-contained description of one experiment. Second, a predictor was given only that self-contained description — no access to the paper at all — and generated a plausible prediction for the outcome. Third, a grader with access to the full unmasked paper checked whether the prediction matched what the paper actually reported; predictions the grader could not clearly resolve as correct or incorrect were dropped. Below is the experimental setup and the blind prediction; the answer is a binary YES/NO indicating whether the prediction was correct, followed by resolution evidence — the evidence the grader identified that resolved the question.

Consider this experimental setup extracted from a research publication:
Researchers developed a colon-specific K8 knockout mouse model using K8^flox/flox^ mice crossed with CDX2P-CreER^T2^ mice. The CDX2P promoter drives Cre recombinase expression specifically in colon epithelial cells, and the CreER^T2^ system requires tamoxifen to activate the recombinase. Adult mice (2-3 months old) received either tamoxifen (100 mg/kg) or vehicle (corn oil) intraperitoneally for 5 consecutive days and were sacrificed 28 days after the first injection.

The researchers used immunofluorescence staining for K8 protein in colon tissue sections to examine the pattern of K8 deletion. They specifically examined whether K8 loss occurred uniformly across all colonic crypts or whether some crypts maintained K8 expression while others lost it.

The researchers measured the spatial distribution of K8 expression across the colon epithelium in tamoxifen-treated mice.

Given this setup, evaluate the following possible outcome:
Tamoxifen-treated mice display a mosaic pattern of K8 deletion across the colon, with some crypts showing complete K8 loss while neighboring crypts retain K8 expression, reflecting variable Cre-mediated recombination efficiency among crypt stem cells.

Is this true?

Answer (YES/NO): YES